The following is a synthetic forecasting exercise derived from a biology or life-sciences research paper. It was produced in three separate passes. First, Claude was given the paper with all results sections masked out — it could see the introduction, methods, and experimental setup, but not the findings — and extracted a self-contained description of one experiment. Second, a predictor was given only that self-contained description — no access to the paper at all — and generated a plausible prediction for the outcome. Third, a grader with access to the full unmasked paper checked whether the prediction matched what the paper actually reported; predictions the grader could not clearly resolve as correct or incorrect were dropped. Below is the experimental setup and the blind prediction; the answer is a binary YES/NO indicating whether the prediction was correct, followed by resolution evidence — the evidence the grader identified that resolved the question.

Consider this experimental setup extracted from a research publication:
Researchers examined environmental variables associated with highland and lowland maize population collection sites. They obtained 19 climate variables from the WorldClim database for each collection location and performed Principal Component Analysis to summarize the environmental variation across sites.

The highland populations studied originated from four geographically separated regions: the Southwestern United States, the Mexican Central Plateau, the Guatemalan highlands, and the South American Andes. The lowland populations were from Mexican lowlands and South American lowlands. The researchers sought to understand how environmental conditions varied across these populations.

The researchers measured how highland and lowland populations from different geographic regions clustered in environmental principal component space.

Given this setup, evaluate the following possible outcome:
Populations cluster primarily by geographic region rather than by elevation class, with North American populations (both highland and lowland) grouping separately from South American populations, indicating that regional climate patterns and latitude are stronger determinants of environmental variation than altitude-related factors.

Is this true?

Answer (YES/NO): NO